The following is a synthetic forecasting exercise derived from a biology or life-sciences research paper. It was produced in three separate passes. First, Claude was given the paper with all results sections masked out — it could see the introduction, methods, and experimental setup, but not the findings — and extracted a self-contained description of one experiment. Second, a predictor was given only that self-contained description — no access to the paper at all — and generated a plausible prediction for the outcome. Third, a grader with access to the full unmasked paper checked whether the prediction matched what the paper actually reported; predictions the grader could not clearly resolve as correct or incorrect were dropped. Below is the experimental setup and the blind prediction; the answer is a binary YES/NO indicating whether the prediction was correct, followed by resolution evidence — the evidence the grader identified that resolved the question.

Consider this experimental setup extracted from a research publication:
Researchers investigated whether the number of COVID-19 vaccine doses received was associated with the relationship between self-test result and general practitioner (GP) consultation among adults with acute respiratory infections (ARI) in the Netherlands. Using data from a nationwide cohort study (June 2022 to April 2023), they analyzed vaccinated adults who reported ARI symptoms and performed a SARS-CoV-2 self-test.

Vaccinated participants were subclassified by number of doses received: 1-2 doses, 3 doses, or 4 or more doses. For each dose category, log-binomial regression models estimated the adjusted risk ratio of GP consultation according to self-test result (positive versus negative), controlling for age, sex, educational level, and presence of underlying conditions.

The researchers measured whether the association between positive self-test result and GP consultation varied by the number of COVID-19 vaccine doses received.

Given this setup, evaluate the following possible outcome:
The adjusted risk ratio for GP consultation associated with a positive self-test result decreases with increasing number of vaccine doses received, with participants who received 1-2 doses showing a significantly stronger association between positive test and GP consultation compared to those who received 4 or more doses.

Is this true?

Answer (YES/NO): NO